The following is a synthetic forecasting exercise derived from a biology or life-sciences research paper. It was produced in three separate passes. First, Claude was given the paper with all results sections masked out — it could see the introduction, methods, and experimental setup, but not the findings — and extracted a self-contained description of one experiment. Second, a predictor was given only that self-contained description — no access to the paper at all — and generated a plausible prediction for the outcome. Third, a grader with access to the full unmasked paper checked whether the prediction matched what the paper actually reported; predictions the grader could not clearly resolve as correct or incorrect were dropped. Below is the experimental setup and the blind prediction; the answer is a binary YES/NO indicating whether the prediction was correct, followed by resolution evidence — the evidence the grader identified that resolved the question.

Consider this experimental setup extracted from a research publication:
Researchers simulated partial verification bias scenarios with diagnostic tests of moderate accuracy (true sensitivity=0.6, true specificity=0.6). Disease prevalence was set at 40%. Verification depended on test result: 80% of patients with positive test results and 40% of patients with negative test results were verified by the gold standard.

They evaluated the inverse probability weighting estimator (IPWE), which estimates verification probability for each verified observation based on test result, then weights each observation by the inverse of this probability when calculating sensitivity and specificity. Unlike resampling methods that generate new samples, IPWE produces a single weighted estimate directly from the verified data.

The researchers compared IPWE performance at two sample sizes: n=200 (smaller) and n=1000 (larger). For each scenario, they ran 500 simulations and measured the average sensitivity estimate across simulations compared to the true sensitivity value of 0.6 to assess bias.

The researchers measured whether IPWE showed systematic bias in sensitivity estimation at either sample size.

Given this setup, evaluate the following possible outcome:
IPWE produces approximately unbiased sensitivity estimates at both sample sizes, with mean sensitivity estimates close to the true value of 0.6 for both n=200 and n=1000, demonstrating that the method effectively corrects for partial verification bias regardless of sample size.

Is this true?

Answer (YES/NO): YES